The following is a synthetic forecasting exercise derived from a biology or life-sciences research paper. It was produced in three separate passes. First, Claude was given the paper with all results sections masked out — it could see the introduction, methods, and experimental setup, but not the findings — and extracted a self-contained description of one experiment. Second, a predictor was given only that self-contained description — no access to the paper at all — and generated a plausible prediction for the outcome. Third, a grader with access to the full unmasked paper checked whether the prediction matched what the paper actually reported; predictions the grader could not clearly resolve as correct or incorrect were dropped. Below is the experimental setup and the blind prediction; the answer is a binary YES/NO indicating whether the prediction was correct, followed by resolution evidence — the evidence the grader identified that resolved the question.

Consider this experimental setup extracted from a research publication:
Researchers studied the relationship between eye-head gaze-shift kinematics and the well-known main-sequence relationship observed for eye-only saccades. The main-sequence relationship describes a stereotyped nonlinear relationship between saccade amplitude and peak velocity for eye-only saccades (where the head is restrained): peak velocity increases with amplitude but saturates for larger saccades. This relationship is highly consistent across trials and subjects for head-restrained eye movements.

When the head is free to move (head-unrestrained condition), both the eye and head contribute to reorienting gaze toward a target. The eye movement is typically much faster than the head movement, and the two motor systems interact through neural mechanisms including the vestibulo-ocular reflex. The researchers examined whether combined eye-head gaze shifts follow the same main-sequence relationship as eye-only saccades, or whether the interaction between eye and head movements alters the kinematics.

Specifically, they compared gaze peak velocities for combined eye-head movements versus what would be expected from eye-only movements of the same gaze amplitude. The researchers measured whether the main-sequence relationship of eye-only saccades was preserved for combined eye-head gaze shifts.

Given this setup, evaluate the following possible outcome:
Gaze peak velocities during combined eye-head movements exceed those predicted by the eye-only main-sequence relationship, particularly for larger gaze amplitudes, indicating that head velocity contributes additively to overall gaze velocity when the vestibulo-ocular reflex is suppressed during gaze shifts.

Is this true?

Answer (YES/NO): NO